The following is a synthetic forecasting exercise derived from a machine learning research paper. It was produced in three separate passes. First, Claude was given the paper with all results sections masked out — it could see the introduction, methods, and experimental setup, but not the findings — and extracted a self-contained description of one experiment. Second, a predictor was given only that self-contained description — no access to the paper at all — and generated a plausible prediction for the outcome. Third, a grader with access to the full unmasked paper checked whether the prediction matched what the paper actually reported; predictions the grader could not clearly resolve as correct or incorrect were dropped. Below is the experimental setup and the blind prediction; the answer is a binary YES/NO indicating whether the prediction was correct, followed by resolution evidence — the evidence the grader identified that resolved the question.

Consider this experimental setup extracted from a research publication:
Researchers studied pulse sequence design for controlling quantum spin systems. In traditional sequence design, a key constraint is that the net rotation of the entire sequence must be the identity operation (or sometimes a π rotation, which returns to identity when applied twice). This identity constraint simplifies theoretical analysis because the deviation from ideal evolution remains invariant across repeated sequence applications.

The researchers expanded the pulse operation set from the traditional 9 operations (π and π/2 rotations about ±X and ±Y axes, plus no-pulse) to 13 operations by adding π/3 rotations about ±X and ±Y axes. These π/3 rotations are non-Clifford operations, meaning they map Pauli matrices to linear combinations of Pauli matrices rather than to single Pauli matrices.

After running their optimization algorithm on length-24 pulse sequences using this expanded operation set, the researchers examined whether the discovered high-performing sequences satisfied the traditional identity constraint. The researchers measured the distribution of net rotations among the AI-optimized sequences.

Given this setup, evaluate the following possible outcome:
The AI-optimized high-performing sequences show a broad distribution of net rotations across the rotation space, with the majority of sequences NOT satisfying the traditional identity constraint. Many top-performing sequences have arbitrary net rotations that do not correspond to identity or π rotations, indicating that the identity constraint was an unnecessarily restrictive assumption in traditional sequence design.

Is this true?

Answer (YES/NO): YES